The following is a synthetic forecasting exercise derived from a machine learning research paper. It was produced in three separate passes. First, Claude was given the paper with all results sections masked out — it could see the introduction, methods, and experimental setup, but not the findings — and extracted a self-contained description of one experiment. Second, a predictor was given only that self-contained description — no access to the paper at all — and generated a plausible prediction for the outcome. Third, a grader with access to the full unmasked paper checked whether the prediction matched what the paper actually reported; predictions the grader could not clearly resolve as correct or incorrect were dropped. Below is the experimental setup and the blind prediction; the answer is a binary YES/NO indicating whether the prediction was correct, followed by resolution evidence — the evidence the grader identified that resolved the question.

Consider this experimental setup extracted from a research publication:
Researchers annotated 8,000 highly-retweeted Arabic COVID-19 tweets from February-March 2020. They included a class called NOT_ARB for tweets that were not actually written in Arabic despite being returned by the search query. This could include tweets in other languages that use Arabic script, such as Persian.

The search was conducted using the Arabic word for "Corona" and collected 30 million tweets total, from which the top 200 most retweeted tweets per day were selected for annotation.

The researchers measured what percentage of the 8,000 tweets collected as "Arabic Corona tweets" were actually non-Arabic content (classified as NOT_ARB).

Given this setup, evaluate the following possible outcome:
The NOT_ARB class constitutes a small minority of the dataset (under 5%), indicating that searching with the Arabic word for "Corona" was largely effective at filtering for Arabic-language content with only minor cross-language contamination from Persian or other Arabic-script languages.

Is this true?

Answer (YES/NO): YES